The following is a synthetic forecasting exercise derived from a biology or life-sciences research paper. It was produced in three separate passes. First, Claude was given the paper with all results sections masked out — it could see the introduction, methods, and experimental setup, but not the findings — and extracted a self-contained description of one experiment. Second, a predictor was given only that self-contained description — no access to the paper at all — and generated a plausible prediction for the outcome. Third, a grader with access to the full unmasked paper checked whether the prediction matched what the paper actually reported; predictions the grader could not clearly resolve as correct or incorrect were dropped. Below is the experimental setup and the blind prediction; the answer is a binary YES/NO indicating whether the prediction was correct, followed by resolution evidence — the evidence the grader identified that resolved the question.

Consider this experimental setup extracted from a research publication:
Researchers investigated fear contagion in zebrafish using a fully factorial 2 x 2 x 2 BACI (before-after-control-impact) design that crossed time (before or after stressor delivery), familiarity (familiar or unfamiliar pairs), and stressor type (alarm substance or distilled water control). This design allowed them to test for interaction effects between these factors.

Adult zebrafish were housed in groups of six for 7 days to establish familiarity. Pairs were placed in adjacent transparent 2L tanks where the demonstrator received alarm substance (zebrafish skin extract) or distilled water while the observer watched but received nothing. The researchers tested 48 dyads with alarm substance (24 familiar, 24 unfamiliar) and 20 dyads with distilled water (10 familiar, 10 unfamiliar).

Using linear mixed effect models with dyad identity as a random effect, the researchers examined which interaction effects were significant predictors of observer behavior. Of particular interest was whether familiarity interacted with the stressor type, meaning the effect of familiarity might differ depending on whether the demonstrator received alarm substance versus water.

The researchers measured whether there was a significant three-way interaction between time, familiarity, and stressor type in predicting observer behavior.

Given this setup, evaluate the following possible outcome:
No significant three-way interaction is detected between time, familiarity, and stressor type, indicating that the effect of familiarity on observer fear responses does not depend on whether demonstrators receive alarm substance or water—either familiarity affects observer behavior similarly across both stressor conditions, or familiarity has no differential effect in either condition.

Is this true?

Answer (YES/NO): NO